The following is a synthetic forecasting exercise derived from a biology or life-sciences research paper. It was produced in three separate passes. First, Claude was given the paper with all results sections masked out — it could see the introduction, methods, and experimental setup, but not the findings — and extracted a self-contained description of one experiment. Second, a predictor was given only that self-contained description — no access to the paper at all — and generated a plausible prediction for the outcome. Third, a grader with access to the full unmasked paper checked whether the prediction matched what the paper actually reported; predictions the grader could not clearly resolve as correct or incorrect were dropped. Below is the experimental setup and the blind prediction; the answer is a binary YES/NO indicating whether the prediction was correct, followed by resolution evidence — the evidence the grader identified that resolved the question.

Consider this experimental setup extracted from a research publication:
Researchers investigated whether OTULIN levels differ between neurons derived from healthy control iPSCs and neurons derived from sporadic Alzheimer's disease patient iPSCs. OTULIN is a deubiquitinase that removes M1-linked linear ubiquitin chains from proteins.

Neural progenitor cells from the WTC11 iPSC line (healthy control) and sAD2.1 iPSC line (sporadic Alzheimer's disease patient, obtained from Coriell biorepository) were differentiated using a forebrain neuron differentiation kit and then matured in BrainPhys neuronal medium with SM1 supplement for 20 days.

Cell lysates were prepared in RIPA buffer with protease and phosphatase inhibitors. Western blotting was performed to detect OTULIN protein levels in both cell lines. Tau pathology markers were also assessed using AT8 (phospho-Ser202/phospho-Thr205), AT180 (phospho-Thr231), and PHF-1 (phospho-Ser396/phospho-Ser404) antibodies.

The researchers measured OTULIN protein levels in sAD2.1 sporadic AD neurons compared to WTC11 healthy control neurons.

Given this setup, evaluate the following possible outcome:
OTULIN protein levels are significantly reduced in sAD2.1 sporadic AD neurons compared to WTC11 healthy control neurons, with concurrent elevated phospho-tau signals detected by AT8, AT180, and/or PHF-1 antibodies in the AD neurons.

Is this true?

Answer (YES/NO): NO